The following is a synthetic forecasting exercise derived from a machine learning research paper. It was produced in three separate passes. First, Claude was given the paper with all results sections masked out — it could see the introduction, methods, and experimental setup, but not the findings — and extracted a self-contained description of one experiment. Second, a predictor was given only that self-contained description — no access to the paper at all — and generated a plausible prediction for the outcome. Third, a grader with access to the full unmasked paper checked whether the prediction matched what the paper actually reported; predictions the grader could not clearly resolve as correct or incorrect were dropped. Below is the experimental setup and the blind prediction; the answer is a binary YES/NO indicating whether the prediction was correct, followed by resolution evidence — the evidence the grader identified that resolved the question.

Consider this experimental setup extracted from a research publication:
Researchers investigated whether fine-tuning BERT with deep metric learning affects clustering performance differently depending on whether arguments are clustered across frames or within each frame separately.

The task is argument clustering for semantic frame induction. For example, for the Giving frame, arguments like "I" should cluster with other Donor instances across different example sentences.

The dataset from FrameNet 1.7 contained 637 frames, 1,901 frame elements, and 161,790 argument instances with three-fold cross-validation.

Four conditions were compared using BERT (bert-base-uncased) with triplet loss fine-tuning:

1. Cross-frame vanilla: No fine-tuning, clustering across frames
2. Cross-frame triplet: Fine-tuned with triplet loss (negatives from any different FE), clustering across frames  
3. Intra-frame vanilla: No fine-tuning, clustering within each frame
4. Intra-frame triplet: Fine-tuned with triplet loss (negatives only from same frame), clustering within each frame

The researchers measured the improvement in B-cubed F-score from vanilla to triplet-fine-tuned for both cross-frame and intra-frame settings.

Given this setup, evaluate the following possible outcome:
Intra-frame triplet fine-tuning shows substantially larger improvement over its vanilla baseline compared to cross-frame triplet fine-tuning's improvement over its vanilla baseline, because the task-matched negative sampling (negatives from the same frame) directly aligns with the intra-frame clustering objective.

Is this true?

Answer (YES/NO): YES